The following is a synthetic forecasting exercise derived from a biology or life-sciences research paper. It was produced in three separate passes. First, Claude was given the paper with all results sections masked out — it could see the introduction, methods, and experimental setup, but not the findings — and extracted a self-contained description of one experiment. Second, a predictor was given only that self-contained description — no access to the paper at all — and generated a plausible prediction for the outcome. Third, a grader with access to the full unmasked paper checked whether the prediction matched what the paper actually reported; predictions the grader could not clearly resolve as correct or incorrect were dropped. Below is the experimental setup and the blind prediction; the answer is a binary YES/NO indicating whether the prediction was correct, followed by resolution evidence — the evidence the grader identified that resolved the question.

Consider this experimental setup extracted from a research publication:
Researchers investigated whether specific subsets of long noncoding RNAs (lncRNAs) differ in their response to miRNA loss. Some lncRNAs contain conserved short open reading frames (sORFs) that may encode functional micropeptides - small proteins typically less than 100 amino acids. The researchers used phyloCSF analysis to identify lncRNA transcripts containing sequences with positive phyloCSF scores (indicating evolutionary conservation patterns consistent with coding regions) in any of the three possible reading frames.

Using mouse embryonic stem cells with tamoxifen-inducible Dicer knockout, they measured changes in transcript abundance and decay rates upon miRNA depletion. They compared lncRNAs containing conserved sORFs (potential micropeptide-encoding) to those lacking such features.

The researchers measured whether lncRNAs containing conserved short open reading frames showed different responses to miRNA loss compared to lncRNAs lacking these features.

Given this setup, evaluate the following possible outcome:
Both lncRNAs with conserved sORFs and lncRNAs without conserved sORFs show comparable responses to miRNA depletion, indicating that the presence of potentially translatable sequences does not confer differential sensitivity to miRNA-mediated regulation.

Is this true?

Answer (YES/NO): NO